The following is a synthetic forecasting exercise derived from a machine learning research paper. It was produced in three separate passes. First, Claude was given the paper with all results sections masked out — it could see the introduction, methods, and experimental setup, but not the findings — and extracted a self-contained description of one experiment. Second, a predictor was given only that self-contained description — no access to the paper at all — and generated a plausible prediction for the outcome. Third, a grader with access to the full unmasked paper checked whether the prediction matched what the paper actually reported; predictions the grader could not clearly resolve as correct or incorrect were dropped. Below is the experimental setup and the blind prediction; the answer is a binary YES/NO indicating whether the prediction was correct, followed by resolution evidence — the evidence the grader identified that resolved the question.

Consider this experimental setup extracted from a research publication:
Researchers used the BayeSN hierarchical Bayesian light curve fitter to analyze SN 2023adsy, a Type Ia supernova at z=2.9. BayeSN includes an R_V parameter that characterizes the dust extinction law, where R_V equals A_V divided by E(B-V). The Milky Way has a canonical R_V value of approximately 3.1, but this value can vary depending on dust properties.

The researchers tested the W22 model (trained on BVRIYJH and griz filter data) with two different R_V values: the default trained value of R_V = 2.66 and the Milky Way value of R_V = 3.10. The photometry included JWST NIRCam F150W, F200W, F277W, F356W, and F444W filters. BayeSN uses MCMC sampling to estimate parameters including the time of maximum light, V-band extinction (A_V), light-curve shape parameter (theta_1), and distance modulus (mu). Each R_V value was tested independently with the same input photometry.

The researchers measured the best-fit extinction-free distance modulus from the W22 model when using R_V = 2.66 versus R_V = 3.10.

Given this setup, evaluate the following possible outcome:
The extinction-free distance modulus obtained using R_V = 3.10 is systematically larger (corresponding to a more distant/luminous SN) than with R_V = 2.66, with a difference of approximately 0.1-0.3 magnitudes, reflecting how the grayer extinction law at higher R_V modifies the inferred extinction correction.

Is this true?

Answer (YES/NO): NO